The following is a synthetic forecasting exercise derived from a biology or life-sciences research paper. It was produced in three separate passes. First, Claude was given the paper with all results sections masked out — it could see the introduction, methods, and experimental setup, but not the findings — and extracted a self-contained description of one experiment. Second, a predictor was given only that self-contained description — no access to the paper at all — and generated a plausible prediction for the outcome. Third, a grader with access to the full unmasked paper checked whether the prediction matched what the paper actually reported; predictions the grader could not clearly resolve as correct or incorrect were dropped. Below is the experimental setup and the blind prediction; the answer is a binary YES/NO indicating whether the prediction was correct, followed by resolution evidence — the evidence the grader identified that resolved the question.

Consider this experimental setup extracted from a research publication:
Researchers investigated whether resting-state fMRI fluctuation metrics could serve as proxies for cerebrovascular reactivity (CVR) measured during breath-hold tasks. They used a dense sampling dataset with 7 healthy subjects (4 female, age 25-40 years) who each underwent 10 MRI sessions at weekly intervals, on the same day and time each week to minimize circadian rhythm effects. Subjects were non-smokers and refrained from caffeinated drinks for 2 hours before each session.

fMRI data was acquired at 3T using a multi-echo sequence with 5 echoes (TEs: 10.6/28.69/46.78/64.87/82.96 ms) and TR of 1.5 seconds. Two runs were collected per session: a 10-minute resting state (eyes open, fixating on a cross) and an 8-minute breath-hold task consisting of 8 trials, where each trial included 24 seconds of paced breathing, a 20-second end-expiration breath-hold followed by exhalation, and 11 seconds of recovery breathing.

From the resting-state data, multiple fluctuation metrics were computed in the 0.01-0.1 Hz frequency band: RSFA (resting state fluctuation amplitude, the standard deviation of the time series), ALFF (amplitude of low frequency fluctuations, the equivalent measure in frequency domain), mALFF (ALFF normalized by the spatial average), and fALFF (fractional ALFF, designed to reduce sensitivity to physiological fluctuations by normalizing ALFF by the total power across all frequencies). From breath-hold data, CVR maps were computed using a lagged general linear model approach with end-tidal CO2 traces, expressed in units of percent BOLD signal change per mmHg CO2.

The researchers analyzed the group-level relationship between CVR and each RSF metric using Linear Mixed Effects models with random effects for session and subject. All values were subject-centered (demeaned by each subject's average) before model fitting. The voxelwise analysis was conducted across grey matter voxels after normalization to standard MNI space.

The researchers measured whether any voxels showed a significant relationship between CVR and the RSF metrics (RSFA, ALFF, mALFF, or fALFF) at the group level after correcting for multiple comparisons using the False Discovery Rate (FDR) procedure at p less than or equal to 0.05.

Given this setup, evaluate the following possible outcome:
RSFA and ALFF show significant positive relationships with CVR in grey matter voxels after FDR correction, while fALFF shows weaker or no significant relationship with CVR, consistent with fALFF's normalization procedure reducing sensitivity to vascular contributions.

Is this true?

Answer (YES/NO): NO